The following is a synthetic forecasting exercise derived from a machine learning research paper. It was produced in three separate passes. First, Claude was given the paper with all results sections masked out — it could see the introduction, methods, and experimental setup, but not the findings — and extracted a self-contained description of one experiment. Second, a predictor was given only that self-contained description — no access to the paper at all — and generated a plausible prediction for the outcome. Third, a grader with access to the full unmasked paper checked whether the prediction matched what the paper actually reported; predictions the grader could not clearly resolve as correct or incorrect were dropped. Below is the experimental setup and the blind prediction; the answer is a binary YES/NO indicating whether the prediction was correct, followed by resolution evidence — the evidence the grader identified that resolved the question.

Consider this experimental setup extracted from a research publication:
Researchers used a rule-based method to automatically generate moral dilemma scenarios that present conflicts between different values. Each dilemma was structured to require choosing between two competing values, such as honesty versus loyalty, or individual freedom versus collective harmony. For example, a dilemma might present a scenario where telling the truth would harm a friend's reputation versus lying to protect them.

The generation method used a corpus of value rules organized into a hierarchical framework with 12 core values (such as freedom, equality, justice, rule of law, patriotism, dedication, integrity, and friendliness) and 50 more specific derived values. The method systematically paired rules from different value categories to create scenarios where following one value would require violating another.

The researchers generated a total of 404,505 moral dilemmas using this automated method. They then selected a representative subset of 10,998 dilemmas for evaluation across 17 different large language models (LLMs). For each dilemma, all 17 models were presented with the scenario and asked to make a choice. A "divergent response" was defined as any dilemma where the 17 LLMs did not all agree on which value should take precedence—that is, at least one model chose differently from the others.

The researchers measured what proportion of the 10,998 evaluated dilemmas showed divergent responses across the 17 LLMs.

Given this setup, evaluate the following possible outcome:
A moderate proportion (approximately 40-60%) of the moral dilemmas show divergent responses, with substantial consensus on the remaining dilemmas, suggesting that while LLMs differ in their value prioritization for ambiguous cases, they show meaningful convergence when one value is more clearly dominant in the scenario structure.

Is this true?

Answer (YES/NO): NO